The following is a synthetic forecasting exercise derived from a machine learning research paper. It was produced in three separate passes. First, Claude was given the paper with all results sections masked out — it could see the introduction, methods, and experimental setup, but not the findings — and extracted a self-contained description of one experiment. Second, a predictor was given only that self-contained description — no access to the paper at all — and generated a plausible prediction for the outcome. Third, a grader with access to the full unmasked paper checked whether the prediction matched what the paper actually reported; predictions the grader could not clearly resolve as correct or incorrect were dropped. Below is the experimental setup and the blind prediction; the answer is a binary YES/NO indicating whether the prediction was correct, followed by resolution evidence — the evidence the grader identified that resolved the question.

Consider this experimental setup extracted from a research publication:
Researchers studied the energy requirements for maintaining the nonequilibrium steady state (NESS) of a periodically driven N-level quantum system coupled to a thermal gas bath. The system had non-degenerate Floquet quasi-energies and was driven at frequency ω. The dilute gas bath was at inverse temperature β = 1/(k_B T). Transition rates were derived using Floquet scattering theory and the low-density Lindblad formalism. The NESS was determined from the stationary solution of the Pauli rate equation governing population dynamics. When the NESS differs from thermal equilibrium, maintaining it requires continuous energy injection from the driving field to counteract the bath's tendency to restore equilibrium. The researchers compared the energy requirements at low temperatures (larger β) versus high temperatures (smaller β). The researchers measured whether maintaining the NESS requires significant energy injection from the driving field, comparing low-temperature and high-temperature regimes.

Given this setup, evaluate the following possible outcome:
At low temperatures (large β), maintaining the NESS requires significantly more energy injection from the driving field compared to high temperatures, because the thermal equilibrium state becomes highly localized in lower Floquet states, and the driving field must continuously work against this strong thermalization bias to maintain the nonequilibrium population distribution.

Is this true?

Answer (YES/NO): YES